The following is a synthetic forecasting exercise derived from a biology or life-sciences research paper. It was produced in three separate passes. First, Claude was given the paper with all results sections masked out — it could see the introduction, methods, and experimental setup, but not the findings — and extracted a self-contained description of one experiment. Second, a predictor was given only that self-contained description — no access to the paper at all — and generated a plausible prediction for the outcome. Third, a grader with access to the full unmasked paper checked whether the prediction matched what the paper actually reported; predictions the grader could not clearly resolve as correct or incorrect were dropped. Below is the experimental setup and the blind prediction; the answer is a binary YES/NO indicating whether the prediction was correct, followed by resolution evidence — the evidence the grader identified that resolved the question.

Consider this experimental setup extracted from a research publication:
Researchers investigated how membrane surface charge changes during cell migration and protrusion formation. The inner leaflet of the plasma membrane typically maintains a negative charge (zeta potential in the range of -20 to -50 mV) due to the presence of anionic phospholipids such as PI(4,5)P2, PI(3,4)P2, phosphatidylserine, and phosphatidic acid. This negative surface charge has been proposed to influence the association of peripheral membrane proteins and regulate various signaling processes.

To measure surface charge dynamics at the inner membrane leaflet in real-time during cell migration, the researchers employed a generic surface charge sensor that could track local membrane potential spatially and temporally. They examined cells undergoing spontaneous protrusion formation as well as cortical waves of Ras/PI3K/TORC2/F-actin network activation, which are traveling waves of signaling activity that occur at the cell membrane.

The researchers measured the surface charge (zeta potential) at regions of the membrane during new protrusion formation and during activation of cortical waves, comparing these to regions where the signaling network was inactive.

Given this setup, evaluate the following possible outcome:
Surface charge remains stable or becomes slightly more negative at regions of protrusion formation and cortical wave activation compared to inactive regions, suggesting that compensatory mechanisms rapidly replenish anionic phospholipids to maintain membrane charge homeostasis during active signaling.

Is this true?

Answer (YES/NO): NO